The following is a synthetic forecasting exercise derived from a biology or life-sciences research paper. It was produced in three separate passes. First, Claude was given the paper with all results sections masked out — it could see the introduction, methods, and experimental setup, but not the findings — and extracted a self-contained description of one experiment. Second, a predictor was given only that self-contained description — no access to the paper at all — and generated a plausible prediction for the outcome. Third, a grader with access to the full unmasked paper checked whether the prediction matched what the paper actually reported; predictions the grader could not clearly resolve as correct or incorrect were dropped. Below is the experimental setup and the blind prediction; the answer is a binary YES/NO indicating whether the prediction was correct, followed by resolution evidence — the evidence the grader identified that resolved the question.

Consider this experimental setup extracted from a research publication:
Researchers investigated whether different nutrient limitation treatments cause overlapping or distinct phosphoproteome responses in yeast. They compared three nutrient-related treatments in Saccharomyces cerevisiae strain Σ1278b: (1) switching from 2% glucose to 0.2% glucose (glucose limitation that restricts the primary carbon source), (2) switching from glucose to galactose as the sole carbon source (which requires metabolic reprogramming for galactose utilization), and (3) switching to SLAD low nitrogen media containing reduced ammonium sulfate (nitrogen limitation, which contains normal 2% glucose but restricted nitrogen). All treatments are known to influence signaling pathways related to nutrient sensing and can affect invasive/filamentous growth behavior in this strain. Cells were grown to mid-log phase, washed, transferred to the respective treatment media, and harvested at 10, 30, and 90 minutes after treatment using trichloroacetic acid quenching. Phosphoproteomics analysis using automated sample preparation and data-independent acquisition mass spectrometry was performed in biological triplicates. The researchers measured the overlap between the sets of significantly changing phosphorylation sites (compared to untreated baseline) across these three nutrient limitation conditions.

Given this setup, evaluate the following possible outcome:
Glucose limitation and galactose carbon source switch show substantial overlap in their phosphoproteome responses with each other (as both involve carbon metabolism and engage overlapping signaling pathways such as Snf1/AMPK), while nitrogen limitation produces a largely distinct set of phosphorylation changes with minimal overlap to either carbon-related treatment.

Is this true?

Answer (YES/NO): NO